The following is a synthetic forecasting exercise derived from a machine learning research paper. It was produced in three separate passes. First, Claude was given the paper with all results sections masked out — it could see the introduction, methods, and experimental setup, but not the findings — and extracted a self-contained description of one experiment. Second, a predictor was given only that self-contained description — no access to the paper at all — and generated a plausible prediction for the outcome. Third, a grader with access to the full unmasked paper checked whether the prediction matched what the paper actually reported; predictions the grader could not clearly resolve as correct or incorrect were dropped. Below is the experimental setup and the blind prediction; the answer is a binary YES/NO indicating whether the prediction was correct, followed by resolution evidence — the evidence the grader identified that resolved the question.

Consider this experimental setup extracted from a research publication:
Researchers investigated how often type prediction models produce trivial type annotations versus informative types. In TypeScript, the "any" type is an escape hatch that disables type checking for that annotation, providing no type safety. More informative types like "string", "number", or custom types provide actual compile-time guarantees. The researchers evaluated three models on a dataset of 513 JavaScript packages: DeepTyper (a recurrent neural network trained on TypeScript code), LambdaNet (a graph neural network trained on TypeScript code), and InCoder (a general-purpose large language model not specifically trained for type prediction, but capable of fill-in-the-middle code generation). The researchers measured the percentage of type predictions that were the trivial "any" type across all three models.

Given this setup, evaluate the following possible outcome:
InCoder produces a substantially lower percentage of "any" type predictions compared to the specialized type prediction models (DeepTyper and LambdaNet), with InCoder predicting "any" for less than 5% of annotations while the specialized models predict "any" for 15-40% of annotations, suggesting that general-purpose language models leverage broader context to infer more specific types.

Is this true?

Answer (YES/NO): NO